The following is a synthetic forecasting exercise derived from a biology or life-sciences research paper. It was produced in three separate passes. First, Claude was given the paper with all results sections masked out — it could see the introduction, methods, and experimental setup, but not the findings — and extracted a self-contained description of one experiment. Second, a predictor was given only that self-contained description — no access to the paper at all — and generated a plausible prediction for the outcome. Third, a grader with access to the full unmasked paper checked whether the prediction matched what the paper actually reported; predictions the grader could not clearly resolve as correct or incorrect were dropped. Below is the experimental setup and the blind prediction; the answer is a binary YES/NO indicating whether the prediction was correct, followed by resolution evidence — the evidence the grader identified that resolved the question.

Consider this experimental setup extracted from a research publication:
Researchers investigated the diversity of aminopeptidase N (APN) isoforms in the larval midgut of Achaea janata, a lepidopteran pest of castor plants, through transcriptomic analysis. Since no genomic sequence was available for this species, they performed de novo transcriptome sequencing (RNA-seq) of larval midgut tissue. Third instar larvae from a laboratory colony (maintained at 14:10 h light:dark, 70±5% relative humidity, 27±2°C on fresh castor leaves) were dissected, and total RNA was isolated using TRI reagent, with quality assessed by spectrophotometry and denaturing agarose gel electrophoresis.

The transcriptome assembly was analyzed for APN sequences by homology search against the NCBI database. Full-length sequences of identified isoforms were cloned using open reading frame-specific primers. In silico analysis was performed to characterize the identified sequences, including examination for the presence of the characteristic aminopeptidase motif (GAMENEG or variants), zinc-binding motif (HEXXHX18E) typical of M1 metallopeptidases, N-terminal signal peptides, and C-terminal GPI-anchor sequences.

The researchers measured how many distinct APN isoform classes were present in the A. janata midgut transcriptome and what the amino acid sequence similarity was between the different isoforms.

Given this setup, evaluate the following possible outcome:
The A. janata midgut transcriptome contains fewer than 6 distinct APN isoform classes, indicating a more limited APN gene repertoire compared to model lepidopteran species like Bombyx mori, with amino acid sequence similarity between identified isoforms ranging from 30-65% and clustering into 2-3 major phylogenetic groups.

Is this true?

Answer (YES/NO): NO